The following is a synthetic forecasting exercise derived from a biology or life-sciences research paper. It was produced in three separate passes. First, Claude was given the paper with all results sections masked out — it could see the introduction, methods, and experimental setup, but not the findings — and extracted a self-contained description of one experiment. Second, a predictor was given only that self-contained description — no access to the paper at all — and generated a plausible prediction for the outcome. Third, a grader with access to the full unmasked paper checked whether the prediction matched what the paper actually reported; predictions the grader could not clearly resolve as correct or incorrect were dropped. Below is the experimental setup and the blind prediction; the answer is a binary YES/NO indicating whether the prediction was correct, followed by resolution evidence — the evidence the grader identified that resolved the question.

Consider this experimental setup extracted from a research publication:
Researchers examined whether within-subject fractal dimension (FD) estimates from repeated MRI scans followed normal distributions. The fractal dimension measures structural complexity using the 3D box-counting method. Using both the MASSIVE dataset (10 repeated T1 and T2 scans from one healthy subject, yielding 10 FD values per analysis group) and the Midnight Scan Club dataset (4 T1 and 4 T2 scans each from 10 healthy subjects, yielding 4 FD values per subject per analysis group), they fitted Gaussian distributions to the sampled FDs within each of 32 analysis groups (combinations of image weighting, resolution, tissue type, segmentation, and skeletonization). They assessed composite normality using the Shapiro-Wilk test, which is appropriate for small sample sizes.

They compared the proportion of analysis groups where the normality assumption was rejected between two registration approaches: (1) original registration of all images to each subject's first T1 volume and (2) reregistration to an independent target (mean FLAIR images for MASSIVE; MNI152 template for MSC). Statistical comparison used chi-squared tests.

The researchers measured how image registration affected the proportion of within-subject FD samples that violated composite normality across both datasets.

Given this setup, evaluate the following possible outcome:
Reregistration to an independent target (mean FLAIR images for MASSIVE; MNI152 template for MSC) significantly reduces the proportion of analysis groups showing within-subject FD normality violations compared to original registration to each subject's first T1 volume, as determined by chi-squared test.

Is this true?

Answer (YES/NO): NO